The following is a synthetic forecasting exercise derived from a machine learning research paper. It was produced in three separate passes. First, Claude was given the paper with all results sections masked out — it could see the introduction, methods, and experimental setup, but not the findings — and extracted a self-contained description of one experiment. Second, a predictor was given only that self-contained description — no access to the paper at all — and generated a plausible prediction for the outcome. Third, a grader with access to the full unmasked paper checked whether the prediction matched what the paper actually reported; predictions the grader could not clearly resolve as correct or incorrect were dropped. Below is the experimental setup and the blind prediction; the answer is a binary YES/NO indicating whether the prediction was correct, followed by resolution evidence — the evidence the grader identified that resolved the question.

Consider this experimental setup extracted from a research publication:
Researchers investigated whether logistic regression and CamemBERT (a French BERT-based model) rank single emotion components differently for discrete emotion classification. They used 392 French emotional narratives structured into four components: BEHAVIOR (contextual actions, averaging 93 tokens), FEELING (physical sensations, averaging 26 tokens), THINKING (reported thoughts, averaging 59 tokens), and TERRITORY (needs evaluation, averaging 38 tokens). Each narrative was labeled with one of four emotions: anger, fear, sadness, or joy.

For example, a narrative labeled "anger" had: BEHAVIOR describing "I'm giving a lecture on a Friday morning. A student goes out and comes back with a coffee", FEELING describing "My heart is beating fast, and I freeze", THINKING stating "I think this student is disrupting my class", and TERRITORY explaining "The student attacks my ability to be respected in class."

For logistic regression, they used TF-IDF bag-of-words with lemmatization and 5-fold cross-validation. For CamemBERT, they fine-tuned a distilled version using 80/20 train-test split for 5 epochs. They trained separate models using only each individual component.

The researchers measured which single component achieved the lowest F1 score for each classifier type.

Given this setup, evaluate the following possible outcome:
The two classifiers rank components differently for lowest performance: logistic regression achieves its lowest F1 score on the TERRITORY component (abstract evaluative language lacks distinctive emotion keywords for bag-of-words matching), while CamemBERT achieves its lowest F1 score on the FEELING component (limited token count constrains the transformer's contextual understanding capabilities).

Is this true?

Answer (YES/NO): NO